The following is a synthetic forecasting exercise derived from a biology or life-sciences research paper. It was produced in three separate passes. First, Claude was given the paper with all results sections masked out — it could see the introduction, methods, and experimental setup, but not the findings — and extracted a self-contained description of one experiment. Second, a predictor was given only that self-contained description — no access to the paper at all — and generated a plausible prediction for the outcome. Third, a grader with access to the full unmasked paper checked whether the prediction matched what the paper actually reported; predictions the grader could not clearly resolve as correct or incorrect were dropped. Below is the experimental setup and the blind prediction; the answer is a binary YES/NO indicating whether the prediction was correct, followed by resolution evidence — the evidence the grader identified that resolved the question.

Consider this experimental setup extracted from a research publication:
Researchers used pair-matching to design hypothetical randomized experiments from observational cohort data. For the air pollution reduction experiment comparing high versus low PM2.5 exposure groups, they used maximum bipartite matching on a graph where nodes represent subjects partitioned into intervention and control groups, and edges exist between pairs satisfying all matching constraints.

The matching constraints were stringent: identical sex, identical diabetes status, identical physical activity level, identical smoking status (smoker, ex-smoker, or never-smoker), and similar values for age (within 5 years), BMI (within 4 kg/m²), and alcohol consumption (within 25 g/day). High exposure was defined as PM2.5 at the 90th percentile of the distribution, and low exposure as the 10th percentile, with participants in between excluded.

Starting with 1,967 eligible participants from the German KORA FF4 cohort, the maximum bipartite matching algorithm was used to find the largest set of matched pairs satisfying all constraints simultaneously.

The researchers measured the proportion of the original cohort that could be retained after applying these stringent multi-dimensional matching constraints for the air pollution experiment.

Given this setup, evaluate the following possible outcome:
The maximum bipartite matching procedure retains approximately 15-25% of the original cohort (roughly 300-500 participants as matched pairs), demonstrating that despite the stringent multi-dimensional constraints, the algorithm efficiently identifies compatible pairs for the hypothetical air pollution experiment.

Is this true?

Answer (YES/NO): NO